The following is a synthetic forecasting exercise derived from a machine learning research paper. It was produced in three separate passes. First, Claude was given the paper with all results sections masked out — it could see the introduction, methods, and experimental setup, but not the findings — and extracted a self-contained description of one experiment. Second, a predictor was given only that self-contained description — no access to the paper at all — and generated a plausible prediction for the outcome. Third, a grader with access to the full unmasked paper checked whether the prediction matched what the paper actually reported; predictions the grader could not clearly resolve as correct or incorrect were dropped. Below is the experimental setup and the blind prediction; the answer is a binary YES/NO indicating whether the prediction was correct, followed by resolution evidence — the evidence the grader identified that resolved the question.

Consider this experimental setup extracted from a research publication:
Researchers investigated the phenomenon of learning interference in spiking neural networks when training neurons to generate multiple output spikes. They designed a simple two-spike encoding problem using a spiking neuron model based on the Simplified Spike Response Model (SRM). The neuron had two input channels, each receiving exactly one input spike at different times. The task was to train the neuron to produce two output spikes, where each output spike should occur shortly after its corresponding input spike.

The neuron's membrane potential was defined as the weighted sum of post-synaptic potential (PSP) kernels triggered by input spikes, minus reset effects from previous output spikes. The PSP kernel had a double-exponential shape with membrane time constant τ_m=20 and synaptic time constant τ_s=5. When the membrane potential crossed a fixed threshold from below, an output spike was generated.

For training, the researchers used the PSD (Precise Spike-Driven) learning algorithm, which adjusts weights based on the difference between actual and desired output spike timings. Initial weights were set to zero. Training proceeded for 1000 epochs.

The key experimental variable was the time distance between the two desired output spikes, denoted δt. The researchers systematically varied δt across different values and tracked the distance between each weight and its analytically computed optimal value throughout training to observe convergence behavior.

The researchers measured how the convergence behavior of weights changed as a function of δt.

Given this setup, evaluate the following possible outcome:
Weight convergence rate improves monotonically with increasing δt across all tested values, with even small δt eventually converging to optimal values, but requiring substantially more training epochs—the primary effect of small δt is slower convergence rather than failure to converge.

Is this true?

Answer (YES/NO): NO